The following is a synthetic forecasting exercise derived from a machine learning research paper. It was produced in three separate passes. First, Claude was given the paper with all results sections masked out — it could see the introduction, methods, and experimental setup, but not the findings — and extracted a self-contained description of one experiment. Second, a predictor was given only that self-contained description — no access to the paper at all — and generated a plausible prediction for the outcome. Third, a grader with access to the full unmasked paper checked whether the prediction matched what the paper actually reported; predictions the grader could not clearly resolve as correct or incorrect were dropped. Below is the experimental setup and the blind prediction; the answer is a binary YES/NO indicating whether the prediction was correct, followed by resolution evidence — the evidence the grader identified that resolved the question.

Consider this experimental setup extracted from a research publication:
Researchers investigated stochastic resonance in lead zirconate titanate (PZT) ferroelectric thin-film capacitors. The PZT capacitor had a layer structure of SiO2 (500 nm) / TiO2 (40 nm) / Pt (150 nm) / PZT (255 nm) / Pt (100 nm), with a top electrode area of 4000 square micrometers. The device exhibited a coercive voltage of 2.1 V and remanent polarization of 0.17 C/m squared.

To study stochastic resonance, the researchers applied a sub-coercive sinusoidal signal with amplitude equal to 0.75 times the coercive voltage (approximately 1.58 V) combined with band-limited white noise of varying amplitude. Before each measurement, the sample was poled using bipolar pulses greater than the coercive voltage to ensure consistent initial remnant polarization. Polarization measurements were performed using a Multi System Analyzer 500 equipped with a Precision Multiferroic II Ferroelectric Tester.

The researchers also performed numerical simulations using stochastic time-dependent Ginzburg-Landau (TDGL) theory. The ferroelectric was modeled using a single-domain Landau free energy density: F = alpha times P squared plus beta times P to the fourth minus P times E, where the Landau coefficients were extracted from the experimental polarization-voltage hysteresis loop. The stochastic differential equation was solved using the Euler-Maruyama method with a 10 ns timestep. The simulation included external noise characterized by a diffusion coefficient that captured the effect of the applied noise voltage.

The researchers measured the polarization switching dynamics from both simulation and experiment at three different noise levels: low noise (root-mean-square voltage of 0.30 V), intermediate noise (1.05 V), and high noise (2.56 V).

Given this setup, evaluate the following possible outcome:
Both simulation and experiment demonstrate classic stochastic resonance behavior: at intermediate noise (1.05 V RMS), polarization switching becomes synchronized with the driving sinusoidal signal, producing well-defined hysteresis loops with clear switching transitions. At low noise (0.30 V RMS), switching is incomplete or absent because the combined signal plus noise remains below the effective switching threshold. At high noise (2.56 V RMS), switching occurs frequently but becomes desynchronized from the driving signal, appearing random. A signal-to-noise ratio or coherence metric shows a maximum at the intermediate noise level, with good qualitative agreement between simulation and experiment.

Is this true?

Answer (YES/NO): YES